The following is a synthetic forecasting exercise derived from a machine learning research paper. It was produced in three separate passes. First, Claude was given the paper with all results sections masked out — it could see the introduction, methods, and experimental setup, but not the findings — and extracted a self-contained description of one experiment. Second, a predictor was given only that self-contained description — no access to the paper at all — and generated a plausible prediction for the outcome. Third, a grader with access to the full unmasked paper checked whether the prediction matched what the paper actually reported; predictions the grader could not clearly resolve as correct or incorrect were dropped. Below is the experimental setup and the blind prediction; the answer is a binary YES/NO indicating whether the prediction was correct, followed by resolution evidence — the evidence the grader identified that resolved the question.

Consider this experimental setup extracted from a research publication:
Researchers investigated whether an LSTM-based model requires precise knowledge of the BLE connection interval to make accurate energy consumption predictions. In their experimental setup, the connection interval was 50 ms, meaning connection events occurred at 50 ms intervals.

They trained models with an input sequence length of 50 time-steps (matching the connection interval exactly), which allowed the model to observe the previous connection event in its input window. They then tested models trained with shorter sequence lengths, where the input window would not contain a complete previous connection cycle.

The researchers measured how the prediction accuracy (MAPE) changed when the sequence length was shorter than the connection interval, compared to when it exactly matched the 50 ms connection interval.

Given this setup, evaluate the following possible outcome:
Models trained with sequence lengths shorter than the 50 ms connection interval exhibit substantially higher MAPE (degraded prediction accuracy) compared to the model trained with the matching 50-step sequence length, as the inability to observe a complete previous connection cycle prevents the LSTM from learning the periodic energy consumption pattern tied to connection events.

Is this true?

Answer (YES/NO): NO